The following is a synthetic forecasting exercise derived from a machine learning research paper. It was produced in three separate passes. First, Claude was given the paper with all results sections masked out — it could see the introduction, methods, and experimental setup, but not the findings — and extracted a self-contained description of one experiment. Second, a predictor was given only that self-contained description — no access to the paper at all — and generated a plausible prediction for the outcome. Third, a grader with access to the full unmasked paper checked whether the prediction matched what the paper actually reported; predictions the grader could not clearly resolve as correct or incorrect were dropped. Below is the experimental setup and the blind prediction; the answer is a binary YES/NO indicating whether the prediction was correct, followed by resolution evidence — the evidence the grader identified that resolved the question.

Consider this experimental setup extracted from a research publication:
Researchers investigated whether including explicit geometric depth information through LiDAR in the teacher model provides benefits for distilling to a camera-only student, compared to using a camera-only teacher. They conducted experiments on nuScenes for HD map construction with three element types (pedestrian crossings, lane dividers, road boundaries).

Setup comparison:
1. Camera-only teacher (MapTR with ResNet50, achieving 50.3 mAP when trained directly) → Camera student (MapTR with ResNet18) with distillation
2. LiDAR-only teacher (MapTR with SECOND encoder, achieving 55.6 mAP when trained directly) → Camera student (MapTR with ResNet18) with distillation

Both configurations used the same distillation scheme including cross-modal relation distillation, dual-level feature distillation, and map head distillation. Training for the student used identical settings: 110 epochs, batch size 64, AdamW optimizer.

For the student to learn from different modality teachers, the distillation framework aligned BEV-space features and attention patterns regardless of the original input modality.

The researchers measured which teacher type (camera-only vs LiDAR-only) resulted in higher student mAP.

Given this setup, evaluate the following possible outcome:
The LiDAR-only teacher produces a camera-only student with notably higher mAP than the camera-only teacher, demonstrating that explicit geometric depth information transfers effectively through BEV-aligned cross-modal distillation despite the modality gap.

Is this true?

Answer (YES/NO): YES